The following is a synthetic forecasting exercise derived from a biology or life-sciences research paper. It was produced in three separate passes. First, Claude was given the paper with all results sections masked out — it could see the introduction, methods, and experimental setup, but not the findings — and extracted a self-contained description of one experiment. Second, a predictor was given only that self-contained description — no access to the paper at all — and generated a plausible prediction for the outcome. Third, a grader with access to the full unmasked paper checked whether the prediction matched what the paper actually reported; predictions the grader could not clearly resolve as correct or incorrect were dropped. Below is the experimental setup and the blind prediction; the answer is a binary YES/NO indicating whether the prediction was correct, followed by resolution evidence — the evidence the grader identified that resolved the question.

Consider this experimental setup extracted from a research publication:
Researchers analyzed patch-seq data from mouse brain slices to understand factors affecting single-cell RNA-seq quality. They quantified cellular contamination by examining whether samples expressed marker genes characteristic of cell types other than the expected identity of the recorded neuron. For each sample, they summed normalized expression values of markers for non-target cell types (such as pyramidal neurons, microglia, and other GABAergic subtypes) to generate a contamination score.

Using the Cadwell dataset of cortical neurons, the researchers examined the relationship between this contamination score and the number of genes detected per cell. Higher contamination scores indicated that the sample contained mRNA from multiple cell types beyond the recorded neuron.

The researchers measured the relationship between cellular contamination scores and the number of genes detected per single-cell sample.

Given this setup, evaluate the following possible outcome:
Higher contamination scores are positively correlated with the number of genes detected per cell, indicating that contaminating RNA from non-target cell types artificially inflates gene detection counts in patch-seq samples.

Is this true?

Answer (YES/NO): YES